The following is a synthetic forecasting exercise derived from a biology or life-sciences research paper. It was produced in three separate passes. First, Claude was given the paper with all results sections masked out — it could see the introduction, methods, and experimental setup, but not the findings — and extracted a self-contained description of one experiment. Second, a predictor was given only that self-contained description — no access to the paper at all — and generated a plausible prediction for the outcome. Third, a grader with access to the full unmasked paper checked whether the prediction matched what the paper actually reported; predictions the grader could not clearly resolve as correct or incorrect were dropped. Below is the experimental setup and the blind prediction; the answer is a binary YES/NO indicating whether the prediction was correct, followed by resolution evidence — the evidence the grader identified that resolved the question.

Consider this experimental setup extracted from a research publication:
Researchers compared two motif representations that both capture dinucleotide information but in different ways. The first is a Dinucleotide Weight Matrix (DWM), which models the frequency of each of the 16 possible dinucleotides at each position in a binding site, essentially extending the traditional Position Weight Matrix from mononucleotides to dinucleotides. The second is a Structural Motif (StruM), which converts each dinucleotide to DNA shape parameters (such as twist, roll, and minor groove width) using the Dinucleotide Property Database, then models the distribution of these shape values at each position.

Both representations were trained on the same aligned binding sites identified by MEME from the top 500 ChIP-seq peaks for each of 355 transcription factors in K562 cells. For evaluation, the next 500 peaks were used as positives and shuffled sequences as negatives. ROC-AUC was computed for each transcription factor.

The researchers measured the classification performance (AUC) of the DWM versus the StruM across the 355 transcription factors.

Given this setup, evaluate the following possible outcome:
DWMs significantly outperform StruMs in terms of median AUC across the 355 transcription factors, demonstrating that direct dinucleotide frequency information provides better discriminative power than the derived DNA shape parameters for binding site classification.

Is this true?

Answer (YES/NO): NO